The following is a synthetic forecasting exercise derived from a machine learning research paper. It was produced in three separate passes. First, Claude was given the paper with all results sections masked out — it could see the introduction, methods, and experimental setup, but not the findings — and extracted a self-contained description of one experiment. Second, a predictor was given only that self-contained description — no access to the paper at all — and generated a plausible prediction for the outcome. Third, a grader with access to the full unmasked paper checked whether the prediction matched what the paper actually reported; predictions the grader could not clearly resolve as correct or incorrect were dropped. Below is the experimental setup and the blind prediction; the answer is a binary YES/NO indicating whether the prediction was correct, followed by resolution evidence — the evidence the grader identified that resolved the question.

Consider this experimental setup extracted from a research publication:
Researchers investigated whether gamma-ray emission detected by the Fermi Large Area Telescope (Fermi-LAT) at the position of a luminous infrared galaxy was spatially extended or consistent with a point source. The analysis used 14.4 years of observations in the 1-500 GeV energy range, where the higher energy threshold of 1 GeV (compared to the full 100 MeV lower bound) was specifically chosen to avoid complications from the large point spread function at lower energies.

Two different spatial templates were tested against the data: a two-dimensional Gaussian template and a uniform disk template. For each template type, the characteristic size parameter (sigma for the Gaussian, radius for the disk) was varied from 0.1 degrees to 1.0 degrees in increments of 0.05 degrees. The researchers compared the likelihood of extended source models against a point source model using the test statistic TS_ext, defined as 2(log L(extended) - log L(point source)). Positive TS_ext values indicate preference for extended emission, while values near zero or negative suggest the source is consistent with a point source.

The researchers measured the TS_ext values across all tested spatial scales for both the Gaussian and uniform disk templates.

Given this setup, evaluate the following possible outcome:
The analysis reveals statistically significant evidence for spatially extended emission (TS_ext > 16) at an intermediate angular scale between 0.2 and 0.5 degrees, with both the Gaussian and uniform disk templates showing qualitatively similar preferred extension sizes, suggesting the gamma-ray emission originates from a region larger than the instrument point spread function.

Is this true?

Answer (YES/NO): NO